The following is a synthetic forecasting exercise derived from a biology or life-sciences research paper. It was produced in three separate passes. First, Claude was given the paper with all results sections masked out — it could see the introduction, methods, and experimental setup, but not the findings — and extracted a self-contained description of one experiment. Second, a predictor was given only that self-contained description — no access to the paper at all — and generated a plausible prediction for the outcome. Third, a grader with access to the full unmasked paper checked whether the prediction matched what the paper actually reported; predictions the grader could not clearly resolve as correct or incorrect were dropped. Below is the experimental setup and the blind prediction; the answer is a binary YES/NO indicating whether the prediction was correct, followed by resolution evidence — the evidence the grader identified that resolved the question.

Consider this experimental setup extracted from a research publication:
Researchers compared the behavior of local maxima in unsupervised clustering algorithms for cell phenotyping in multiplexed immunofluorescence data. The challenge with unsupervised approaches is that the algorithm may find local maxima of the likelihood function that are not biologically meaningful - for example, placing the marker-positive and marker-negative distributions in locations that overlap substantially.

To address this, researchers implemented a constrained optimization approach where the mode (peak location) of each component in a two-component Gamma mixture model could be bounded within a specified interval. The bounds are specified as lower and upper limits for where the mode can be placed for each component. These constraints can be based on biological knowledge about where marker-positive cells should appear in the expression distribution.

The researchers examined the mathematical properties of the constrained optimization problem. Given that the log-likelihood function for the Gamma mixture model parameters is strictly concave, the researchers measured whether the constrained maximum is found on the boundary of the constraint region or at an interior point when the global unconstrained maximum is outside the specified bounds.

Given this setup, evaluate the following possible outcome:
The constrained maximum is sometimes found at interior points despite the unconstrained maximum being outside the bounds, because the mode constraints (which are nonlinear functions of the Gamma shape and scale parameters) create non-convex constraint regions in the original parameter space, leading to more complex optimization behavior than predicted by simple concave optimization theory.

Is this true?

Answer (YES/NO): NO